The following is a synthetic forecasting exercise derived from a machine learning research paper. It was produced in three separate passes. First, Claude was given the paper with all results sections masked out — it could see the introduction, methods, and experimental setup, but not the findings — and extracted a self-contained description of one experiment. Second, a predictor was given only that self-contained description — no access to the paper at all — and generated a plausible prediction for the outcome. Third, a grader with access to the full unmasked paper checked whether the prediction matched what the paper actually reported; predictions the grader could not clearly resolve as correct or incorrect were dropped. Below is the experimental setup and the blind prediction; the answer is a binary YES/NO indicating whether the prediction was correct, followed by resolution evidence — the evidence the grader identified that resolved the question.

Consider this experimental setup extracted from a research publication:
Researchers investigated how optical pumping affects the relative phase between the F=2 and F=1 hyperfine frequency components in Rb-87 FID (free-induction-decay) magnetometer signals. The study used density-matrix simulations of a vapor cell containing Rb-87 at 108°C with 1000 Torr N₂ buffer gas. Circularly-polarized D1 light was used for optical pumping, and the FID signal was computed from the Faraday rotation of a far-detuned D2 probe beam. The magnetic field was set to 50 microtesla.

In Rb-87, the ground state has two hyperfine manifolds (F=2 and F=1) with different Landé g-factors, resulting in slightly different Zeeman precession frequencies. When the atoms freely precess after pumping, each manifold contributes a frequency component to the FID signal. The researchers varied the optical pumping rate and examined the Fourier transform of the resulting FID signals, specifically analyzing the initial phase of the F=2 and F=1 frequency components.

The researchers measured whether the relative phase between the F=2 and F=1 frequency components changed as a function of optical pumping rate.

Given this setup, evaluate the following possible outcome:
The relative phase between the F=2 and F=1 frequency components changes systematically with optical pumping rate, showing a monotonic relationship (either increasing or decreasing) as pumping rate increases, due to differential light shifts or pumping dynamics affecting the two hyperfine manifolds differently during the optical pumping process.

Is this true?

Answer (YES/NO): YES